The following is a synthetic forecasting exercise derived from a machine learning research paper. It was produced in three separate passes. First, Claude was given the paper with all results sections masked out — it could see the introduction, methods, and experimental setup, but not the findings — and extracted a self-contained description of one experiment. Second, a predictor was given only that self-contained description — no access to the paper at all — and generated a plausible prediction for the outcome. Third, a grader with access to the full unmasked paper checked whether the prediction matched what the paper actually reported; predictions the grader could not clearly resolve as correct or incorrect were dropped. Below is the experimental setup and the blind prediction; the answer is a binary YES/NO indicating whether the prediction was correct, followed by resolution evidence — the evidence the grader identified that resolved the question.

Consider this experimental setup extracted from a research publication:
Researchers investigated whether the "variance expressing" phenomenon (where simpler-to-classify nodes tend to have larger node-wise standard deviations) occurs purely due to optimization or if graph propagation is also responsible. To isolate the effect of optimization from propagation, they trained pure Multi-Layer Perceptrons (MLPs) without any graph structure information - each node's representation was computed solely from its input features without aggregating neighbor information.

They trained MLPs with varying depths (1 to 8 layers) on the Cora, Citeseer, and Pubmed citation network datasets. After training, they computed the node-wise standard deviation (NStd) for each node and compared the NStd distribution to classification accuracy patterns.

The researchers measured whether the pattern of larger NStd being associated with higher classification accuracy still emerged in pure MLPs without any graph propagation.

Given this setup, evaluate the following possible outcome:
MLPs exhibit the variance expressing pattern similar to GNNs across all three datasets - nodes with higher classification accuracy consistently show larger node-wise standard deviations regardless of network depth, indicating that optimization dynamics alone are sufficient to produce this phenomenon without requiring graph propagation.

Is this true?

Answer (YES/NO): NO